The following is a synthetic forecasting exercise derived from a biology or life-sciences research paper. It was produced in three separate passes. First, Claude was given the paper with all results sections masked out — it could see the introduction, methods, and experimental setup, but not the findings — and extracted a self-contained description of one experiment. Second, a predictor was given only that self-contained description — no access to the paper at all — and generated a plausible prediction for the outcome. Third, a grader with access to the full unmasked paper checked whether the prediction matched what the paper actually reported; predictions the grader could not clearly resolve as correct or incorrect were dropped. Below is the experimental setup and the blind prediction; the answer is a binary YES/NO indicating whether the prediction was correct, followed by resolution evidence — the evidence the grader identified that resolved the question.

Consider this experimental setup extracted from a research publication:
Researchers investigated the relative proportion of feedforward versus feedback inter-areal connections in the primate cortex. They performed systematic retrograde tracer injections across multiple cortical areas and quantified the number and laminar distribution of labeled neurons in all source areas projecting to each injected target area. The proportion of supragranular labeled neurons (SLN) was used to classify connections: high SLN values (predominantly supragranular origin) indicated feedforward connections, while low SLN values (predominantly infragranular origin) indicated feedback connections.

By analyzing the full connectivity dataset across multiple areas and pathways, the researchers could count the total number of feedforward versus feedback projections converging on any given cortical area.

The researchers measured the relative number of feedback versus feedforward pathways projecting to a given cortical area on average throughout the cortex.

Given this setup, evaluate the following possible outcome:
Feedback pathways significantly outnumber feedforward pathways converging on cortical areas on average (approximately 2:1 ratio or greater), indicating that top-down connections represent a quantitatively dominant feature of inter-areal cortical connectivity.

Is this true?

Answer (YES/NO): YES